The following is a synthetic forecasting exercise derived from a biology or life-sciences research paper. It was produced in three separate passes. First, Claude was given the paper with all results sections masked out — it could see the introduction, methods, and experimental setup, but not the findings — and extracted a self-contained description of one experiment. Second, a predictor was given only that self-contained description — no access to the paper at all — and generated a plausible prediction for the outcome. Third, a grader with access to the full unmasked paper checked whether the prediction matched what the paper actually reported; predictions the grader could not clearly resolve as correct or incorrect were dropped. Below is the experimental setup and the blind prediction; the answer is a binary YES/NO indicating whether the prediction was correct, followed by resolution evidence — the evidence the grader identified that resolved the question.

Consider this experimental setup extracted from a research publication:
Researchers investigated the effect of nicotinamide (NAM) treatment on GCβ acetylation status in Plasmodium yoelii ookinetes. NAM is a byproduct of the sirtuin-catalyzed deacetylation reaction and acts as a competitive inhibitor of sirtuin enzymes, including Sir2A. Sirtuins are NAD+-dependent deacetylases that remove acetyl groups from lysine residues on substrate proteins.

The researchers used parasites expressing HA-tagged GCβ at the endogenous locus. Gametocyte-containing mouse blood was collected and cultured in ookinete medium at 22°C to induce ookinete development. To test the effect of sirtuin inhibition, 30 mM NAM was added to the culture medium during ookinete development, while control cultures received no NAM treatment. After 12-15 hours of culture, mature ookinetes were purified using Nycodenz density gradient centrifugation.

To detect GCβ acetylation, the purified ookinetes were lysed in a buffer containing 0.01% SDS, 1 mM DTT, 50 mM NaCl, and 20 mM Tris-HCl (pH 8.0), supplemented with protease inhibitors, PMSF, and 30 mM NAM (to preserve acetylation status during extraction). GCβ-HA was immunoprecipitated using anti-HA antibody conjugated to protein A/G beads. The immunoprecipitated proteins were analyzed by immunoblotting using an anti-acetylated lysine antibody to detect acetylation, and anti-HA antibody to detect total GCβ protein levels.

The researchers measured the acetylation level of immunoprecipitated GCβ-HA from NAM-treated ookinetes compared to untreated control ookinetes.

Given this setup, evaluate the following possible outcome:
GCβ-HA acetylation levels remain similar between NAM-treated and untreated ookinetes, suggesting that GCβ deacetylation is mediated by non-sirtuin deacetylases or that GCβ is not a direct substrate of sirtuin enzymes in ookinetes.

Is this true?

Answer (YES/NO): NO